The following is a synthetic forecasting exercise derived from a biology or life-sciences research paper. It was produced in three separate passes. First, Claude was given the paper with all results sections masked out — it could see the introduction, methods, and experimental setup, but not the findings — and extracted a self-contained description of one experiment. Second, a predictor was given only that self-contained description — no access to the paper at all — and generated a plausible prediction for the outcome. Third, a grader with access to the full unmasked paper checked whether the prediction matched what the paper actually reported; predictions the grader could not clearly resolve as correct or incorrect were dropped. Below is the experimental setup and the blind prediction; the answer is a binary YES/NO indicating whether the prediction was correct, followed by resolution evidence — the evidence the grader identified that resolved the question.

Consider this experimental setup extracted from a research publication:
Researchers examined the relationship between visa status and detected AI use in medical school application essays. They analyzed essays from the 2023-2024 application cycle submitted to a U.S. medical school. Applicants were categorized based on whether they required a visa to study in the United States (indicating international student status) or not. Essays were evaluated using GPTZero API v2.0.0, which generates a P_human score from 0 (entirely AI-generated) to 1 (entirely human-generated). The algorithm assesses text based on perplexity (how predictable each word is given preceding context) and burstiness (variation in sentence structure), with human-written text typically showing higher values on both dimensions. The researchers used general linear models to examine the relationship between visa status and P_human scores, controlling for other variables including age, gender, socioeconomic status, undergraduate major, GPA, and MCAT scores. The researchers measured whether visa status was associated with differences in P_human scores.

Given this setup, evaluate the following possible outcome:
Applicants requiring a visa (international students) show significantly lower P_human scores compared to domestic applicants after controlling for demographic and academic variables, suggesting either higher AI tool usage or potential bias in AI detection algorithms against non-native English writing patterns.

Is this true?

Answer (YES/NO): YES